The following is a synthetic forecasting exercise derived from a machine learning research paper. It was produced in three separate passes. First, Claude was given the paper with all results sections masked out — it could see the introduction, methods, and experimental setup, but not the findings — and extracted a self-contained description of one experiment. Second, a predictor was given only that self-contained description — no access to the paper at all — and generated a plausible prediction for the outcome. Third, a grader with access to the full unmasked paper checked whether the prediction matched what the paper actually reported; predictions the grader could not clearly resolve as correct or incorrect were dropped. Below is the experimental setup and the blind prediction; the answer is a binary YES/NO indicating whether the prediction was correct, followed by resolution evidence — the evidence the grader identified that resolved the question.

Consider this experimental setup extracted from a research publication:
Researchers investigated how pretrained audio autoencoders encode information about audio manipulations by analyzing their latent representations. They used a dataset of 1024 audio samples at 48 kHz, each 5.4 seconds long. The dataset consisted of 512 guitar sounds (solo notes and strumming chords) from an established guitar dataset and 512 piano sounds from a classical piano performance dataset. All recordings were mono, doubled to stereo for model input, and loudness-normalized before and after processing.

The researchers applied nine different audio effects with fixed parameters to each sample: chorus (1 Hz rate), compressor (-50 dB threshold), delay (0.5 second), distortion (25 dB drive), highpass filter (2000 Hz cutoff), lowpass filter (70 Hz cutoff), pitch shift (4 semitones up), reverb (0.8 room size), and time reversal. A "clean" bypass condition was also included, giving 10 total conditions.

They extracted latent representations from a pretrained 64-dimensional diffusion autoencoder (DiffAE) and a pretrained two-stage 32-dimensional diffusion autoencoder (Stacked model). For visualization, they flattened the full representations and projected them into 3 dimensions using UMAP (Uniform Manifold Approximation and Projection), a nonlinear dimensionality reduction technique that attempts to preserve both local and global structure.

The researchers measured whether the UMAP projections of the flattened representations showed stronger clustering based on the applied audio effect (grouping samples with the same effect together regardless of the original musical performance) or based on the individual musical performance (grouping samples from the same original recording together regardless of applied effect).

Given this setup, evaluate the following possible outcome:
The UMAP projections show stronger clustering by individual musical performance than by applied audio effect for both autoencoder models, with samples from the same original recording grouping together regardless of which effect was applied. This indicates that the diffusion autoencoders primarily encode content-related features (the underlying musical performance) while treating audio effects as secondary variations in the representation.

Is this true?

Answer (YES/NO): YES